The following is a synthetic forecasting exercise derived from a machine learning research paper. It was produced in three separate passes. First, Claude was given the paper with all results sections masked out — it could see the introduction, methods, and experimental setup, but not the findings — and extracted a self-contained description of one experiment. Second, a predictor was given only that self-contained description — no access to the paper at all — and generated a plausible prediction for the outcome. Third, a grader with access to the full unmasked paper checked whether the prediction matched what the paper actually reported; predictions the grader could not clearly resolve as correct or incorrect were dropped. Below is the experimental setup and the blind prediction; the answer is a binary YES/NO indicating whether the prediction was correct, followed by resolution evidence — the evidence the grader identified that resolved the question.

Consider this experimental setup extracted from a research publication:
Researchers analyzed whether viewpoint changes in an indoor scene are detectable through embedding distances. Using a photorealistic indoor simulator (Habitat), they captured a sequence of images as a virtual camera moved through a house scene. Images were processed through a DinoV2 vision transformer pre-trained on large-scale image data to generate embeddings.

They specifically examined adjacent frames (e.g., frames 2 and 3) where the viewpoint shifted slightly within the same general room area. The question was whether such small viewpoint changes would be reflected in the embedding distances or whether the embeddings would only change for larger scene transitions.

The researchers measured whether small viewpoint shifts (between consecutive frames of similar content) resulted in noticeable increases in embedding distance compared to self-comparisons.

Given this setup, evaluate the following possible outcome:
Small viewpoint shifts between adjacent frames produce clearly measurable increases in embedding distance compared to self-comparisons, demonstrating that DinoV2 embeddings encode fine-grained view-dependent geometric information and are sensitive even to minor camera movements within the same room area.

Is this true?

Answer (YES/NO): YES